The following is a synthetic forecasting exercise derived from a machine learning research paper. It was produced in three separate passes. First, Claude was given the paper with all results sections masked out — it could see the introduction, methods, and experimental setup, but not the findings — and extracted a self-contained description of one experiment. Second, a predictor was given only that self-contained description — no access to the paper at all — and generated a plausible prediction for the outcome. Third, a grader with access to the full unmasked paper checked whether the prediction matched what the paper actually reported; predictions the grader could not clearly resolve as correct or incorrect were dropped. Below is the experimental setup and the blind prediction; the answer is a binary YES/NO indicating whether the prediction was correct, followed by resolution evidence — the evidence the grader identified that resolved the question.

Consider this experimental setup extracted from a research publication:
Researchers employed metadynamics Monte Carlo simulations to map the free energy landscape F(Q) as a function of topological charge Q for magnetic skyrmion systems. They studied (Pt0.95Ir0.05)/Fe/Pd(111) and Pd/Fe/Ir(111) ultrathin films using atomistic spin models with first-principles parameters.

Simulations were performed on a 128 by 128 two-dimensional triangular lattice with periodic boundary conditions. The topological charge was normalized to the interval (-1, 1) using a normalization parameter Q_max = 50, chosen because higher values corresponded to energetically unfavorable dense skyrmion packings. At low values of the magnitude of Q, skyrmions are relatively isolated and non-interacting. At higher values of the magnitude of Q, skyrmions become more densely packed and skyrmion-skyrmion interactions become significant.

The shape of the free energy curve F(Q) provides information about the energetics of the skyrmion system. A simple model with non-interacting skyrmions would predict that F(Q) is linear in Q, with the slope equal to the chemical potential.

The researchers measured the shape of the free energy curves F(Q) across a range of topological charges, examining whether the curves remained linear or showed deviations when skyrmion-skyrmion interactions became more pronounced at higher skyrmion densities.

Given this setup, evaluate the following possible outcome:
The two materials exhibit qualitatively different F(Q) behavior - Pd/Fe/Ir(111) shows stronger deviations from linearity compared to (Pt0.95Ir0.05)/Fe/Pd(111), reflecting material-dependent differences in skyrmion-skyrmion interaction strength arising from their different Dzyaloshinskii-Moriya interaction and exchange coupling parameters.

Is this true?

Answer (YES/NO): NO